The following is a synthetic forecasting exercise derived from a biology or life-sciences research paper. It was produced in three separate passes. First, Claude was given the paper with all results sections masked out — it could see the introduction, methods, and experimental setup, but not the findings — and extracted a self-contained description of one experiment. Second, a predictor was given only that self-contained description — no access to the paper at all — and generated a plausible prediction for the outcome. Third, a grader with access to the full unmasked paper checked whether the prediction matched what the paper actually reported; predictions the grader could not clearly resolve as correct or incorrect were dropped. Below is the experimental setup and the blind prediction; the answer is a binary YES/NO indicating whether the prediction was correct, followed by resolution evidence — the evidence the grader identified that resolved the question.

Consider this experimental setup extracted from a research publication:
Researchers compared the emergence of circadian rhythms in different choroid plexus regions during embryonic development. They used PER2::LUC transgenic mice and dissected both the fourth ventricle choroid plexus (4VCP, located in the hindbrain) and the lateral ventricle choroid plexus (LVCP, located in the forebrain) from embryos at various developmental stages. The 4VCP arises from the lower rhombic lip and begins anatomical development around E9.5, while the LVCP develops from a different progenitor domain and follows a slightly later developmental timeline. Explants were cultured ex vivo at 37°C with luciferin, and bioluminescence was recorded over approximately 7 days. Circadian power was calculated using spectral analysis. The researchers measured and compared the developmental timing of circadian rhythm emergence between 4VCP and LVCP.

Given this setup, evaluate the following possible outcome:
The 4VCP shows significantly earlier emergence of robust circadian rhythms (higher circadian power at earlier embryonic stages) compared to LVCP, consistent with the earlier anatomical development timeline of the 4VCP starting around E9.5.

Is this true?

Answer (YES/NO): YES